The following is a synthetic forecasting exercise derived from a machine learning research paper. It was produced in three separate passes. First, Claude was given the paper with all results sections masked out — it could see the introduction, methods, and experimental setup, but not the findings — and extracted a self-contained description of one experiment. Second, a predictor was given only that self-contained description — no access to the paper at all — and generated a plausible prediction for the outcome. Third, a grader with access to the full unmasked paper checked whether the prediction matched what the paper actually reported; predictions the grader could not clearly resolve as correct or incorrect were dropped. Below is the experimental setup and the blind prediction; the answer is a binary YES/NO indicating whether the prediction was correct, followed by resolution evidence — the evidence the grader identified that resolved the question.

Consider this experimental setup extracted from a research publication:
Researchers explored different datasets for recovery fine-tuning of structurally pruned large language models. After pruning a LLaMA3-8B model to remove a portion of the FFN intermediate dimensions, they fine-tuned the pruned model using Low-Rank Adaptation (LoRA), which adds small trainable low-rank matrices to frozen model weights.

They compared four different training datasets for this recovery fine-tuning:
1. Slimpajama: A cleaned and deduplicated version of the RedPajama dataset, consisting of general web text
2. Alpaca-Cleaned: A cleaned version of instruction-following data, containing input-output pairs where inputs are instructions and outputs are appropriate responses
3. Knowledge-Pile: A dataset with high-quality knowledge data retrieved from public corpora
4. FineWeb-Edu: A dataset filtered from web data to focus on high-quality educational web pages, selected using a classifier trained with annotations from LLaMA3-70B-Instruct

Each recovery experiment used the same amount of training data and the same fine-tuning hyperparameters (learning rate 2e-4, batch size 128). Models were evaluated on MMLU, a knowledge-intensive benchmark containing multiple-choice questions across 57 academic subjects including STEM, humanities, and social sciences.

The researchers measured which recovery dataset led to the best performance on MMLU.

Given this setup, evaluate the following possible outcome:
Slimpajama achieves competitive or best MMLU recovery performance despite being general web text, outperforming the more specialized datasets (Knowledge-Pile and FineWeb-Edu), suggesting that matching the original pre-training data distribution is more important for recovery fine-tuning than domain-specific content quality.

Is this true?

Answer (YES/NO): NO